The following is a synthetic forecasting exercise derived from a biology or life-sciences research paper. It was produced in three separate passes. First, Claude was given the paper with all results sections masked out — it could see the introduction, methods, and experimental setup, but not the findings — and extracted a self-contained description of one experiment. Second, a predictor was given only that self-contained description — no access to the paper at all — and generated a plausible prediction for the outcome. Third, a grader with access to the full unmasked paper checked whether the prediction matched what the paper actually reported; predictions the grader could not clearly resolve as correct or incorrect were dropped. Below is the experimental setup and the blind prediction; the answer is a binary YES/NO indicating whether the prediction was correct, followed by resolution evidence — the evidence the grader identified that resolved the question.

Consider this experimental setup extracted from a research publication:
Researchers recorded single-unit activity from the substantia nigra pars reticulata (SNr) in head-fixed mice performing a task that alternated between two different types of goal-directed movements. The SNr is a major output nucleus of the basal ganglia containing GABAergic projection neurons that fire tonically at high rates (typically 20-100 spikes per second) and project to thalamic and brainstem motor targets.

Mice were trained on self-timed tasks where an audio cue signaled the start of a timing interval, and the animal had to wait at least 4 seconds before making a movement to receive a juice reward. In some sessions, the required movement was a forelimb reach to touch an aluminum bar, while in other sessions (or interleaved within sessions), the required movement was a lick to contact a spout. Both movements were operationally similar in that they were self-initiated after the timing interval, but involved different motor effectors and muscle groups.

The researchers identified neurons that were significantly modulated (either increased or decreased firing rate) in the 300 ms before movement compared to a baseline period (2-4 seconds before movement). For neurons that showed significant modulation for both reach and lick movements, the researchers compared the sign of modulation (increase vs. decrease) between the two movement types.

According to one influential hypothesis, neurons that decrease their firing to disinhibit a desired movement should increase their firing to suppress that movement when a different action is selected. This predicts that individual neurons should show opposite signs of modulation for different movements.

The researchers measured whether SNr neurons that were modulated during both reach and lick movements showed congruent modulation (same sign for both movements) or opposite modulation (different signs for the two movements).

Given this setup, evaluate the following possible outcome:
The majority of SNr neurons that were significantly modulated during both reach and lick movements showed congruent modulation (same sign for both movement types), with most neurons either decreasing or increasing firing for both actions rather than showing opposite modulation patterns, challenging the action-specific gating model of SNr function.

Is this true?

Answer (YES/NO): YES